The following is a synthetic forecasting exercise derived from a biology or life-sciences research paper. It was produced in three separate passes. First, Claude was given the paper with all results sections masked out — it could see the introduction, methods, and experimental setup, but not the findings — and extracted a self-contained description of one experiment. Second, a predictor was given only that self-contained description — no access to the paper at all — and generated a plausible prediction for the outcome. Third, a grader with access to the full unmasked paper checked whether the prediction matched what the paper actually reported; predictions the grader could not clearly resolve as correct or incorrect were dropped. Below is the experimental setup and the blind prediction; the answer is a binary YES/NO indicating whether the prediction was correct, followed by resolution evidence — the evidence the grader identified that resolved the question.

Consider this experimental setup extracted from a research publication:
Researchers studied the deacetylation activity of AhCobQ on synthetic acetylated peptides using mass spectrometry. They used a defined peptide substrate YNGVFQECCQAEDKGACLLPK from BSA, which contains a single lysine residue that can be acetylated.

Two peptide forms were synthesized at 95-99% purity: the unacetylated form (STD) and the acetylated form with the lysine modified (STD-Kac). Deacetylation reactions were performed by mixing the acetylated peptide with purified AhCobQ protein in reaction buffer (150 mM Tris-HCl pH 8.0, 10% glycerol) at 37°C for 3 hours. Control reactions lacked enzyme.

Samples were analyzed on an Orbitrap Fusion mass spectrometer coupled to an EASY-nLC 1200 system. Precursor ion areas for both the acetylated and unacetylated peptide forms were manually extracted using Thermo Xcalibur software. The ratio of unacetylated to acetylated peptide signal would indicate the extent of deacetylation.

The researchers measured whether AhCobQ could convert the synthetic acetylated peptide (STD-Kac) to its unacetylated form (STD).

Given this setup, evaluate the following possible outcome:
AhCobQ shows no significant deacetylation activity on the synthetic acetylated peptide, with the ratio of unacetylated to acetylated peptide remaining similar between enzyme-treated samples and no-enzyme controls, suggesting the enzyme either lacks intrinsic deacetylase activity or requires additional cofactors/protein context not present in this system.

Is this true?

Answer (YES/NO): NO